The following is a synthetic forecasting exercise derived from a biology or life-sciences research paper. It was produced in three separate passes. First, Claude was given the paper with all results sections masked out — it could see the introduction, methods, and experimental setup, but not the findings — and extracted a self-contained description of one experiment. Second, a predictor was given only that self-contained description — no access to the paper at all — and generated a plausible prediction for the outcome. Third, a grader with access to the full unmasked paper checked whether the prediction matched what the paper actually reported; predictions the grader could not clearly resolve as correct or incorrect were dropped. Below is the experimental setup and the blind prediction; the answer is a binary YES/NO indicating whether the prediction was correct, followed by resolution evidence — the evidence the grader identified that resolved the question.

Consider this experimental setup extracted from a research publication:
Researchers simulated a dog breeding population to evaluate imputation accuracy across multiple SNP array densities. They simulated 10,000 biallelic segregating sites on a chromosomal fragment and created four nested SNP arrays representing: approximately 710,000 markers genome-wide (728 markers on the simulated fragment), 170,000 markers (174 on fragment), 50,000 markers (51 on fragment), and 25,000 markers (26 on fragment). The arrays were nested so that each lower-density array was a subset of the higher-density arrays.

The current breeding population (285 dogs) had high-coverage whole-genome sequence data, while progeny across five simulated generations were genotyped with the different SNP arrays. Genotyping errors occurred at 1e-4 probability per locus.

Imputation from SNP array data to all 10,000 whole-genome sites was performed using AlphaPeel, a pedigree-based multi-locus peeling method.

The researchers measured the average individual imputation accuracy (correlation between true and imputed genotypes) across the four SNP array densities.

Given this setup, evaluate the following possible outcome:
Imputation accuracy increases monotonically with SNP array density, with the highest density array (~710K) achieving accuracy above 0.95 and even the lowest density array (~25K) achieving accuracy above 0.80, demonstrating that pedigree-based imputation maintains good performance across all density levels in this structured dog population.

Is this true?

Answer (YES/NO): NO